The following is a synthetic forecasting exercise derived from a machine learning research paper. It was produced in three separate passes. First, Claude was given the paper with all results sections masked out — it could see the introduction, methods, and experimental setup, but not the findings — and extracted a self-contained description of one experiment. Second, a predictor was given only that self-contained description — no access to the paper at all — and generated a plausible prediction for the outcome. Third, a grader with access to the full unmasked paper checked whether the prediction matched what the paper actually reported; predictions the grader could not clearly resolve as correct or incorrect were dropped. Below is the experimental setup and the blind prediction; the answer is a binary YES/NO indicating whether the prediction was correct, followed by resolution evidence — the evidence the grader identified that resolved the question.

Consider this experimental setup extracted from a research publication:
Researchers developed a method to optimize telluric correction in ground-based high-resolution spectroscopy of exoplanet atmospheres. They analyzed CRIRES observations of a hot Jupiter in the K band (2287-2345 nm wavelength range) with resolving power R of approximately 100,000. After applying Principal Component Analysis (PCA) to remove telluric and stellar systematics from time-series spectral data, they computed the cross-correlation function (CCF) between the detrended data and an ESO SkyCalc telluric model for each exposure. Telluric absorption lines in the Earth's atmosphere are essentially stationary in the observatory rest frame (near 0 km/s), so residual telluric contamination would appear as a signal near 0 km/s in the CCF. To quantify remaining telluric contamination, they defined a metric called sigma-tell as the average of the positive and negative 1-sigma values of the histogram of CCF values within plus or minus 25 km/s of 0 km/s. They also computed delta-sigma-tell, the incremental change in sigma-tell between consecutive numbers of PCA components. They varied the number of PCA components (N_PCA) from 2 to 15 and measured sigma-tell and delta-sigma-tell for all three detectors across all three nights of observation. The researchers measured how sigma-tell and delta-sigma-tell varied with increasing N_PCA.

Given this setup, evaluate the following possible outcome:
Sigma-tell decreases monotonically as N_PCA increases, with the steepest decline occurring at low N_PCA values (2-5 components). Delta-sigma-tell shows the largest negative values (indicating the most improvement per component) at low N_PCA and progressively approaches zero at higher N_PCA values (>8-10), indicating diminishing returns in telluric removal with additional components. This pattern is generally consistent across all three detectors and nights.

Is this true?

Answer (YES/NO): NO